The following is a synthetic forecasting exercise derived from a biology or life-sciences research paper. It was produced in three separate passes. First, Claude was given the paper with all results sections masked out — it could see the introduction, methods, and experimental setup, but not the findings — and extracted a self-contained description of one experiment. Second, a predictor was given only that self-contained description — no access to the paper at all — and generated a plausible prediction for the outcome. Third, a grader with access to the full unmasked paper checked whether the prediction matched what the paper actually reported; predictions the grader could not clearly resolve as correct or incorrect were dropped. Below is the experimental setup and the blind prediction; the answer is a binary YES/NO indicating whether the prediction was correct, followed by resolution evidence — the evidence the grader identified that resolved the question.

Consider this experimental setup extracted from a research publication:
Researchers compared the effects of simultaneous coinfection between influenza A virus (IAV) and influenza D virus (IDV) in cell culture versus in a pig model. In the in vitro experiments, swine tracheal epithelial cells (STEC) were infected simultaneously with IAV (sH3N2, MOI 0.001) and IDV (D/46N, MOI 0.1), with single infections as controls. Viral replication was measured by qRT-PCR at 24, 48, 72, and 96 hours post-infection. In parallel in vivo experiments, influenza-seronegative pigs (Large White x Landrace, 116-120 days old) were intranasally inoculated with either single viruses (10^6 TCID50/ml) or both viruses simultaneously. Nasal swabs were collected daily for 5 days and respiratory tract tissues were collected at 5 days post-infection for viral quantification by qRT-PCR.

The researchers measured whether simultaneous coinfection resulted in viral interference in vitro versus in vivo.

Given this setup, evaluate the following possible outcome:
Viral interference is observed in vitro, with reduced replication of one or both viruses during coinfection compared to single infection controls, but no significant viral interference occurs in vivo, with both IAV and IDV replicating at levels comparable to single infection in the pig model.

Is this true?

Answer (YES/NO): NO